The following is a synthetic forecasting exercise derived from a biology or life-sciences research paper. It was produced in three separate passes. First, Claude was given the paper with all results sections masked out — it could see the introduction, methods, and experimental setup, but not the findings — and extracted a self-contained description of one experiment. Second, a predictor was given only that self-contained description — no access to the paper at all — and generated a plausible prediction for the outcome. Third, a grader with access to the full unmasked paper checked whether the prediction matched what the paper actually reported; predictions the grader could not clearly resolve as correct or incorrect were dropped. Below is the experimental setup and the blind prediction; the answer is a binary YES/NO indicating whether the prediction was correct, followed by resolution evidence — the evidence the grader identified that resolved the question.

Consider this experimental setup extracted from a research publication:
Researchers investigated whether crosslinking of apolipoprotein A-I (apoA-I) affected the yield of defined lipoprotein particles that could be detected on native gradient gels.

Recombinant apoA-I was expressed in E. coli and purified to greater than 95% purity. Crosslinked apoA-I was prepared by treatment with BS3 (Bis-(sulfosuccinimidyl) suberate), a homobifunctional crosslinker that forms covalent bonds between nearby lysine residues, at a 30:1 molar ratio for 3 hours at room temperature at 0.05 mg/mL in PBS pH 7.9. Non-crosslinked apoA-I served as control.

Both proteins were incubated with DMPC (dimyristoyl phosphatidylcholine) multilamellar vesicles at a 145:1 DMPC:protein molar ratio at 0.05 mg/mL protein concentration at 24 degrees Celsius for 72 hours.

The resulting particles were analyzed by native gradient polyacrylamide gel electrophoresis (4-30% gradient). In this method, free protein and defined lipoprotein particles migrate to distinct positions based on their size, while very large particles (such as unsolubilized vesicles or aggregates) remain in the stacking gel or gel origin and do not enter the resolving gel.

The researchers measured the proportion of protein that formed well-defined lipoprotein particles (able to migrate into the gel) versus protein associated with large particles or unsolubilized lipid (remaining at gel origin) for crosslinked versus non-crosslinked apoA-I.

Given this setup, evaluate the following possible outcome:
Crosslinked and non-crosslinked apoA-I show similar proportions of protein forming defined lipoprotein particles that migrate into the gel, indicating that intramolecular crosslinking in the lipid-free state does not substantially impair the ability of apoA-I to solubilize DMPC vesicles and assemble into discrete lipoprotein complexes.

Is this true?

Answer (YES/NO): NO